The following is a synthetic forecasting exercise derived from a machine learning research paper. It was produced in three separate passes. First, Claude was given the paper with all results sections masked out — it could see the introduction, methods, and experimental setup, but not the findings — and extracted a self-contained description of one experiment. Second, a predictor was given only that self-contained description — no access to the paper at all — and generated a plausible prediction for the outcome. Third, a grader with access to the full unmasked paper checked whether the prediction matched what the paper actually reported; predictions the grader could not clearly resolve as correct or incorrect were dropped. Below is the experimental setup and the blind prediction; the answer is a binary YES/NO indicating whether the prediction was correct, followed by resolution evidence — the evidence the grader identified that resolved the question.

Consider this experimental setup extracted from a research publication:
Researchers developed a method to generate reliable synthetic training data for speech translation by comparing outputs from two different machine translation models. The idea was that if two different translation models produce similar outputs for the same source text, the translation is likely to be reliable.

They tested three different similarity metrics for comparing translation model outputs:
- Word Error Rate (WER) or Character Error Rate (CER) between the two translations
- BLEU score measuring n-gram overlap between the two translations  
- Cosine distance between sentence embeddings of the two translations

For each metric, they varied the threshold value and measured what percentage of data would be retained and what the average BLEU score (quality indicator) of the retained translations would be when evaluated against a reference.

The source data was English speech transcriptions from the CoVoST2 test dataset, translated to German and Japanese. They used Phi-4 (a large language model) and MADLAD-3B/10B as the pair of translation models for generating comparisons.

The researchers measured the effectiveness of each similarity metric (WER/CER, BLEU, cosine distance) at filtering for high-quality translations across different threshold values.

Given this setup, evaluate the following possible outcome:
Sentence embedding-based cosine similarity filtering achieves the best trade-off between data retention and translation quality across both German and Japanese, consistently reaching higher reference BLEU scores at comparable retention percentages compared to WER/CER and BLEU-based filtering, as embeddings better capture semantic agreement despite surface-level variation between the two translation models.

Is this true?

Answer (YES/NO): NO